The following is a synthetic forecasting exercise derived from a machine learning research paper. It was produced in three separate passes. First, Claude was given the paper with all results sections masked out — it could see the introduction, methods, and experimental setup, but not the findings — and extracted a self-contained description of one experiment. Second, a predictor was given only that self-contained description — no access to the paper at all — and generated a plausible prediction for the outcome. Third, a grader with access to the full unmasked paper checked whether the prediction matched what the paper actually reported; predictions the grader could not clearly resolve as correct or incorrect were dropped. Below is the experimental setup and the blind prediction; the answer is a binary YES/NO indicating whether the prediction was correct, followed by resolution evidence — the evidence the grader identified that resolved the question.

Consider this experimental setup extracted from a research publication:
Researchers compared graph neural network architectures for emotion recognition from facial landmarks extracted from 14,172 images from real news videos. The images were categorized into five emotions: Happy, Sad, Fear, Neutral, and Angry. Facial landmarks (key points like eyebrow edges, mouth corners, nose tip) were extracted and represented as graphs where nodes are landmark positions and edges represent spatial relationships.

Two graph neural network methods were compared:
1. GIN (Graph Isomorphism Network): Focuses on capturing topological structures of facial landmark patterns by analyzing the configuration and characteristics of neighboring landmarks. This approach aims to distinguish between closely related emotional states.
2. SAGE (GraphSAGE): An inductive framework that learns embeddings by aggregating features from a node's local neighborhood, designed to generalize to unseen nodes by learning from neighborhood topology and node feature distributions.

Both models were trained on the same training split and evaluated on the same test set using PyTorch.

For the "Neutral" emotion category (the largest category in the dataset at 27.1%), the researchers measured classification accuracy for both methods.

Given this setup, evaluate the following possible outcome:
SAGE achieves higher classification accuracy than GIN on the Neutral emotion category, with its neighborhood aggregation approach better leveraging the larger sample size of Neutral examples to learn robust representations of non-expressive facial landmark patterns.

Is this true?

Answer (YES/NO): YES